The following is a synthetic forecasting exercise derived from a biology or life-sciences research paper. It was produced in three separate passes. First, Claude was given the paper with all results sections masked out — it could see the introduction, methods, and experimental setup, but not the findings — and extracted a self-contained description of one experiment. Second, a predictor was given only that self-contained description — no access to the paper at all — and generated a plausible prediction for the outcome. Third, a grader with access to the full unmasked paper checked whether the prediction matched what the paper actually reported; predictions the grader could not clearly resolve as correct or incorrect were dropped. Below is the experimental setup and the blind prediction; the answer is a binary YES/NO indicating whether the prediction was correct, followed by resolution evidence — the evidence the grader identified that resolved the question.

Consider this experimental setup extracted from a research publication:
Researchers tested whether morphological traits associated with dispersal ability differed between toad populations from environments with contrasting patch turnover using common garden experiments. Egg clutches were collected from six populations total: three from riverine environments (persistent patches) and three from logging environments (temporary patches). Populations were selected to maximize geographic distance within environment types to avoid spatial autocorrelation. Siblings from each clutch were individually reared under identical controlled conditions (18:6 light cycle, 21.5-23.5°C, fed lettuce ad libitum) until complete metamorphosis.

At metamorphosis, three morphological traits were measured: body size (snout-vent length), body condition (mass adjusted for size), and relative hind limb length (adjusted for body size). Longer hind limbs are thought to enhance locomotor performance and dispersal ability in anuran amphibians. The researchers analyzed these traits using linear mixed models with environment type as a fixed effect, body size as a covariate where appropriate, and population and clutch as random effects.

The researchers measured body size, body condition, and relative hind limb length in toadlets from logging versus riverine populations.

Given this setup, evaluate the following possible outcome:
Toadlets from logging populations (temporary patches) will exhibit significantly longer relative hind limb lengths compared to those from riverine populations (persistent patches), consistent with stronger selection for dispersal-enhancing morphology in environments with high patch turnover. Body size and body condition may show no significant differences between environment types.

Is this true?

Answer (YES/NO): NO